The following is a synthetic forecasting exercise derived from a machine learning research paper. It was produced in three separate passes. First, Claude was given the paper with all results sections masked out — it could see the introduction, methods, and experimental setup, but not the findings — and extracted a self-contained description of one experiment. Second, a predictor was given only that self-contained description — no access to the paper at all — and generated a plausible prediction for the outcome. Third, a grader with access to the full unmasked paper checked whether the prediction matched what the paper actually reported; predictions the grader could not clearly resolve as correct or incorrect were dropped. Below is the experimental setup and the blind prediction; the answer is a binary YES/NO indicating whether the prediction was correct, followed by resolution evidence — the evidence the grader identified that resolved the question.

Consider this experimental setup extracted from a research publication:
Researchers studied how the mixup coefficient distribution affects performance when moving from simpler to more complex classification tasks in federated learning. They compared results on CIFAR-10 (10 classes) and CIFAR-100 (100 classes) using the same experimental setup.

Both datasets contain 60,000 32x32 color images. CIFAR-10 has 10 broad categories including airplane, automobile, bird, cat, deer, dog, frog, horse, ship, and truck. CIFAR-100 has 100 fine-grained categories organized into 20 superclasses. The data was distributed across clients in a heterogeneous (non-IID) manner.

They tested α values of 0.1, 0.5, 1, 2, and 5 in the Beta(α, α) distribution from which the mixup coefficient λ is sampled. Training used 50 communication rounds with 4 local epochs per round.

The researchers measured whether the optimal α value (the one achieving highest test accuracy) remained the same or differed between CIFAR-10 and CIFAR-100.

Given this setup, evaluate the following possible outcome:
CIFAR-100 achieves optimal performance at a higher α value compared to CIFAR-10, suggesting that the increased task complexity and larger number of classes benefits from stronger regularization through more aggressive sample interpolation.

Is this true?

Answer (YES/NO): NO